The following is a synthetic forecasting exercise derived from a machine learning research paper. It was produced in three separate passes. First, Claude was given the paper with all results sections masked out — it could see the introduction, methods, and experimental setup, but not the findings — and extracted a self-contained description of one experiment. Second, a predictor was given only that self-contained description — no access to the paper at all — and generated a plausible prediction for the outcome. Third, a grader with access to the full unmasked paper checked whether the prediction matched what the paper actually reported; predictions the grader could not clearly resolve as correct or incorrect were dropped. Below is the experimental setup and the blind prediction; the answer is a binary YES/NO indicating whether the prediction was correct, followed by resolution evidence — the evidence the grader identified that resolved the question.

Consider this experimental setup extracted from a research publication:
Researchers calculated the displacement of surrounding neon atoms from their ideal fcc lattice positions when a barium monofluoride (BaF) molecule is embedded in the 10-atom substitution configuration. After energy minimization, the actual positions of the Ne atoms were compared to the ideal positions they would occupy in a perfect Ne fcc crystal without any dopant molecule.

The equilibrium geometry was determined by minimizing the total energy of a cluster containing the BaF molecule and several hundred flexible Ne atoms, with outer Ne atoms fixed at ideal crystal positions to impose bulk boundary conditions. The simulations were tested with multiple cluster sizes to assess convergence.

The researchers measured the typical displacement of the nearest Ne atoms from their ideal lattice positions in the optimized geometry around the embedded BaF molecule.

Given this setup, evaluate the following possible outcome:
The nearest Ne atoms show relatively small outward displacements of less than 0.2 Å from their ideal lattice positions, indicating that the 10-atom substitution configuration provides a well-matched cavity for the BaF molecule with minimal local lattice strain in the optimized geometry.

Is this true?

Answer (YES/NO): YES